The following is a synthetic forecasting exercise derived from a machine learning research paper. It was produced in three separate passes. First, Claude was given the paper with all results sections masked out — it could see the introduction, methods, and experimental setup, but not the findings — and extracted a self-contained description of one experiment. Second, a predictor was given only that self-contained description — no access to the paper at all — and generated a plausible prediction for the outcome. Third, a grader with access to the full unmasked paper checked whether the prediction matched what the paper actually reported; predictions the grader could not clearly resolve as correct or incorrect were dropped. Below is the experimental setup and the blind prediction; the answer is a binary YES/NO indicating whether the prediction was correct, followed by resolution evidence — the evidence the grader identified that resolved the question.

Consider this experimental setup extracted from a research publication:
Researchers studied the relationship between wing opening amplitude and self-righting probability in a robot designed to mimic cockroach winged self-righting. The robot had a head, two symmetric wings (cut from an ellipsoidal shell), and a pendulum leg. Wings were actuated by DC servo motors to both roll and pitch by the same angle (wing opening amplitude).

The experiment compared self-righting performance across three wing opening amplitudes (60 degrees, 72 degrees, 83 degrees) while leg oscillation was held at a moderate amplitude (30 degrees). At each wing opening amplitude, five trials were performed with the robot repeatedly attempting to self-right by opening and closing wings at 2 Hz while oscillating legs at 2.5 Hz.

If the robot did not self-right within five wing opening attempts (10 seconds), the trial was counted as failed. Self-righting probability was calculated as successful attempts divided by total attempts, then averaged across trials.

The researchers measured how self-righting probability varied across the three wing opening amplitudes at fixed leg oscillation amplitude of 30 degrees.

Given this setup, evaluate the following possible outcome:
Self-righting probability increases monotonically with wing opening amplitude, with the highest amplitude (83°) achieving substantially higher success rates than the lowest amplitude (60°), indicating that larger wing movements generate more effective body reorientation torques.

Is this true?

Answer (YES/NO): YES